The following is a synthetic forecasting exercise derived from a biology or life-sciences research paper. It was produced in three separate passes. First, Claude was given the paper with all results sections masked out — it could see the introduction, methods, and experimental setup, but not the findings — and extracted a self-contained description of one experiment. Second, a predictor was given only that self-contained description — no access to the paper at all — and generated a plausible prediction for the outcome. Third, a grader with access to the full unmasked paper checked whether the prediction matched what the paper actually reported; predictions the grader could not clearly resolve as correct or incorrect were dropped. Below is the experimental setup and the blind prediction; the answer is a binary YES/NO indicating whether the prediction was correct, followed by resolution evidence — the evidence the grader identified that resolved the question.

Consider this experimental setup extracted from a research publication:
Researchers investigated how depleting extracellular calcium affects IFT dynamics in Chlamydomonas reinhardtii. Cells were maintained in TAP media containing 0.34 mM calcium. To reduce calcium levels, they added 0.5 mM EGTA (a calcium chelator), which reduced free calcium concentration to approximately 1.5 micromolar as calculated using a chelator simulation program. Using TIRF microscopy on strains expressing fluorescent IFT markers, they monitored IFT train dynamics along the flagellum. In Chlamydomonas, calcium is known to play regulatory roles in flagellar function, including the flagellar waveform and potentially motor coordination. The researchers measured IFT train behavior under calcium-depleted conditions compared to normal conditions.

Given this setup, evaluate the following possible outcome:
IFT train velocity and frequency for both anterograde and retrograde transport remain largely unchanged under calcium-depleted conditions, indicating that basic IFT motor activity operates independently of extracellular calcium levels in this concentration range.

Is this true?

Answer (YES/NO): NO